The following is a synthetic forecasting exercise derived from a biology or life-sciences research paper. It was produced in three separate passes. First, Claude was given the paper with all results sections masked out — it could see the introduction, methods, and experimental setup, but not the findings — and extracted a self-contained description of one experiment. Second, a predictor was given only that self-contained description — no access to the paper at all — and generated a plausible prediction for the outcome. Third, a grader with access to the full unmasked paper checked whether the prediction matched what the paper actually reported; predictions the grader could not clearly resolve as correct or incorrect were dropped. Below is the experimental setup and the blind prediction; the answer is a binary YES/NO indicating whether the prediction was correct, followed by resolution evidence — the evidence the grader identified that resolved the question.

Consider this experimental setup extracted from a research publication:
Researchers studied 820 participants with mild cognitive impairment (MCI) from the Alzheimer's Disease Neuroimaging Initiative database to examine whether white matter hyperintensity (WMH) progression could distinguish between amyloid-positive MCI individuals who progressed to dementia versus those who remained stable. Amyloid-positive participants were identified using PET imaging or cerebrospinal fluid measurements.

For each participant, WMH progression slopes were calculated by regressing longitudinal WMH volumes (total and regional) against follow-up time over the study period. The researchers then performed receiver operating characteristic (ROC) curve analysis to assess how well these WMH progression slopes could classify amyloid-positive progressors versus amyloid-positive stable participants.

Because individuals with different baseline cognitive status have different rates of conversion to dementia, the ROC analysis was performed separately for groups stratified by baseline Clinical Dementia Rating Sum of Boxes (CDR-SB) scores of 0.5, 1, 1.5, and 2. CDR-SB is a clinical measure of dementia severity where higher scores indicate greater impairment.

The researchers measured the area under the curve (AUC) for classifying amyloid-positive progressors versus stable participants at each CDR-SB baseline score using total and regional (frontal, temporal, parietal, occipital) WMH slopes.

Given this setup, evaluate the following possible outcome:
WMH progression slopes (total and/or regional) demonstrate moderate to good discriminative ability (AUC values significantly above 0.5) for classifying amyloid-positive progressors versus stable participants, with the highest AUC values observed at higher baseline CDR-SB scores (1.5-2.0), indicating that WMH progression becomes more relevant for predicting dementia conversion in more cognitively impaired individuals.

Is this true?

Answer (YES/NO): NO